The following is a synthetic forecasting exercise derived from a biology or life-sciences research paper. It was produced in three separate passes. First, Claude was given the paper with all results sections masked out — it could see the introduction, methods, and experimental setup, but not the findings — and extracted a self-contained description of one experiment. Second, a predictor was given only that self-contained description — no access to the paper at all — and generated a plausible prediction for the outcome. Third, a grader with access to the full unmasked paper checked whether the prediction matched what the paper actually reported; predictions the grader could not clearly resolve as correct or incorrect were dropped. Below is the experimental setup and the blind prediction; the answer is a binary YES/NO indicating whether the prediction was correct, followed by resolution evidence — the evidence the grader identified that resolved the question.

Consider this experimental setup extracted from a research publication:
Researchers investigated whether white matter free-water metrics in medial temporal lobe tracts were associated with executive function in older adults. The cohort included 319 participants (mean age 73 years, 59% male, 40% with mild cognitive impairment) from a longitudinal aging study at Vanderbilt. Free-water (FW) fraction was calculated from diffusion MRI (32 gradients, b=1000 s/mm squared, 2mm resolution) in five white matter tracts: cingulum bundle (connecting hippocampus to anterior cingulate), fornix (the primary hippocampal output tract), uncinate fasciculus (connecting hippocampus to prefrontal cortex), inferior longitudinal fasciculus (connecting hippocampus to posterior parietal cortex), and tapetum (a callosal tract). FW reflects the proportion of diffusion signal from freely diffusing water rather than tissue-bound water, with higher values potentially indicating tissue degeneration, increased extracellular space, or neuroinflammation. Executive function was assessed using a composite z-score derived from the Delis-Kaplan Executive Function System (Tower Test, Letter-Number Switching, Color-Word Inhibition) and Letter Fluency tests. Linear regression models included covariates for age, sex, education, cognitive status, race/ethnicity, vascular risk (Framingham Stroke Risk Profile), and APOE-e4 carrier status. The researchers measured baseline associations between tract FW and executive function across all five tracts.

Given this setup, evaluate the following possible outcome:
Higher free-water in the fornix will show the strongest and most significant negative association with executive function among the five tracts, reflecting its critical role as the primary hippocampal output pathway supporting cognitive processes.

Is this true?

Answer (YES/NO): NO